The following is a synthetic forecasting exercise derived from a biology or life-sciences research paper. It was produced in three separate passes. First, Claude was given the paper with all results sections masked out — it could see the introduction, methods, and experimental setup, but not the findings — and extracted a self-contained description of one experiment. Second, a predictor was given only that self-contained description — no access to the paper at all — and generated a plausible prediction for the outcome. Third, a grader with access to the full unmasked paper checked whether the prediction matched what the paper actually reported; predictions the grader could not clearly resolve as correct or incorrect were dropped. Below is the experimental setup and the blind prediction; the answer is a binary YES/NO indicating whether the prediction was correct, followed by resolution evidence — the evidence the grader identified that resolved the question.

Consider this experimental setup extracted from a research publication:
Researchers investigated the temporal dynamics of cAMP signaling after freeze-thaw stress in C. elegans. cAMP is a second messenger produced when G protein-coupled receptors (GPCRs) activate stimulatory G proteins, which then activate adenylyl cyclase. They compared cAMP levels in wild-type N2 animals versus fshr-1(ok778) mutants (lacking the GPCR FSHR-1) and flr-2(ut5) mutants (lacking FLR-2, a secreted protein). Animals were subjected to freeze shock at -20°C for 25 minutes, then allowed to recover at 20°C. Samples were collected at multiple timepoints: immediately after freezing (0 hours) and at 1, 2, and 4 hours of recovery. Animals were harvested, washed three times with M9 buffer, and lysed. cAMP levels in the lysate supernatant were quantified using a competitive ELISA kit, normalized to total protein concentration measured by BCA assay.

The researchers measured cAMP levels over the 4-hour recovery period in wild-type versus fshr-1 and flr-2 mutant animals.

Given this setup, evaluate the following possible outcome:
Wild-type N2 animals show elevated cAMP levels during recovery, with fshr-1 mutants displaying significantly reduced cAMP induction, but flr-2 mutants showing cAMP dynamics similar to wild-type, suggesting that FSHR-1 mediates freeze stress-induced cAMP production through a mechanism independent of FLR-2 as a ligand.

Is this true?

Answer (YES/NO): NO